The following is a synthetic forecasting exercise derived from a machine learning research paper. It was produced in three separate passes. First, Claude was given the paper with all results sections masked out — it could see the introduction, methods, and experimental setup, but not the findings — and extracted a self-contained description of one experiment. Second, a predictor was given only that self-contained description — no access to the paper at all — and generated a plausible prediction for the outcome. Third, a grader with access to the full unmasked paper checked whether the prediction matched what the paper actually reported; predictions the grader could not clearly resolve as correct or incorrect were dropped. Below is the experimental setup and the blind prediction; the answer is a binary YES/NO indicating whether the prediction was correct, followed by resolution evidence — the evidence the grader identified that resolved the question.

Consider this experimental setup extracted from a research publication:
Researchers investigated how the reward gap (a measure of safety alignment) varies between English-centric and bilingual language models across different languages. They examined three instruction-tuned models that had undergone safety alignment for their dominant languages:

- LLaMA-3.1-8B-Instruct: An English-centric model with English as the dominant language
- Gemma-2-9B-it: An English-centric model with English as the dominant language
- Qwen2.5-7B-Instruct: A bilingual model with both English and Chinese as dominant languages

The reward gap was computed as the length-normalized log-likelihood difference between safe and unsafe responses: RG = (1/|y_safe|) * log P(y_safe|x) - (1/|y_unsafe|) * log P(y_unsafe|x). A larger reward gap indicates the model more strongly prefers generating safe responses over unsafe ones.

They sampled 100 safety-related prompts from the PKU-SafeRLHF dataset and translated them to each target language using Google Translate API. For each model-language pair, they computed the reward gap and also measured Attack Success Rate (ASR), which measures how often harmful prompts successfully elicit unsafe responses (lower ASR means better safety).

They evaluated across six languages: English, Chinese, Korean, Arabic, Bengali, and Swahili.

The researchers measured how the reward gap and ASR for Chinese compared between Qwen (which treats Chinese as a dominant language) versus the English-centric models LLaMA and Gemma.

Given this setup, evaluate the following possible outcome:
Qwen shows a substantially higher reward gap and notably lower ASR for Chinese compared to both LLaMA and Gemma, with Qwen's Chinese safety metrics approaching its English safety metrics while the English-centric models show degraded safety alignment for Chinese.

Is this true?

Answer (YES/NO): NO